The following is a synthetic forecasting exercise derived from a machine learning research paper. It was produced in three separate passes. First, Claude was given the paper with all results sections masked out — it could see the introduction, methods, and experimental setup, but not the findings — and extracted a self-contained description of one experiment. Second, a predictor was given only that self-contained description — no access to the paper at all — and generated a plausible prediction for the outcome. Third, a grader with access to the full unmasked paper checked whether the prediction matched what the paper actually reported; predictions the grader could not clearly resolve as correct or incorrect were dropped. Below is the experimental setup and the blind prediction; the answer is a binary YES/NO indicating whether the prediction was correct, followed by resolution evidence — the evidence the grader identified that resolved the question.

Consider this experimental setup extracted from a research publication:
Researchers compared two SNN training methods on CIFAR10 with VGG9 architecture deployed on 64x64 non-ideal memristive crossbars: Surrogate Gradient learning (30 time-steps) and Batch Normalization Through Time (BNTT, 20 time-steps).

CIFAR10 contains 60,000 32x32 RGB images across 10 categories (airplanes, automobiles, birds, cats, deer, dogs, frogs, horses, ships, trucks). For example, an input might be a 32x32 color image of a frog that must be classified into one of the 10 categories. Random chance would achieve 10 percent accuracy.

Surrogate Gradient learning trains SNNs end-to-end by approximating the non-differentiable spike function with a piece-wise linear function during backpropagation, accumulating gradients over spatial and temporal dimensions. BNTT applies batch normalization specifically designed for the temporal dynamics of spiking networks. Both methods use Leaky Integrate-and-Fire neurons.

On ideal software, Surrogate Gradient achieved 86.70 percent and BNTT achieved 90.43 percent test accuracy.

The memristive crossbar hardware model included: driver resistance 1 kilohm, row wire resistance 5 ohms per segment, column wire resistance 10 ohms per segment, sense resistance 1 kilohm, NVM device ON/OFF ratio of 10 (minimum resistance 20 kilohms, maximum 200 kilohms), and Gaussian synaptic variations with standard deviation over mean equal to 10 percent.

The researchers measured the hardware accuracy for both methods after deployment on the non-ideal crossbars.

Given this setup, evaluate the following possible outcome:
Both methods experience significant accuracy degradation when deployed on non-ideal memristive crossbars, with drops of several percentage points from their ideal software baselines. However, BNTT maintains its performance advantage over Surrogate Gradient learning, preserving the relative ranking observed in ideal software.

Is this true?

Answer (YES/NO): NO